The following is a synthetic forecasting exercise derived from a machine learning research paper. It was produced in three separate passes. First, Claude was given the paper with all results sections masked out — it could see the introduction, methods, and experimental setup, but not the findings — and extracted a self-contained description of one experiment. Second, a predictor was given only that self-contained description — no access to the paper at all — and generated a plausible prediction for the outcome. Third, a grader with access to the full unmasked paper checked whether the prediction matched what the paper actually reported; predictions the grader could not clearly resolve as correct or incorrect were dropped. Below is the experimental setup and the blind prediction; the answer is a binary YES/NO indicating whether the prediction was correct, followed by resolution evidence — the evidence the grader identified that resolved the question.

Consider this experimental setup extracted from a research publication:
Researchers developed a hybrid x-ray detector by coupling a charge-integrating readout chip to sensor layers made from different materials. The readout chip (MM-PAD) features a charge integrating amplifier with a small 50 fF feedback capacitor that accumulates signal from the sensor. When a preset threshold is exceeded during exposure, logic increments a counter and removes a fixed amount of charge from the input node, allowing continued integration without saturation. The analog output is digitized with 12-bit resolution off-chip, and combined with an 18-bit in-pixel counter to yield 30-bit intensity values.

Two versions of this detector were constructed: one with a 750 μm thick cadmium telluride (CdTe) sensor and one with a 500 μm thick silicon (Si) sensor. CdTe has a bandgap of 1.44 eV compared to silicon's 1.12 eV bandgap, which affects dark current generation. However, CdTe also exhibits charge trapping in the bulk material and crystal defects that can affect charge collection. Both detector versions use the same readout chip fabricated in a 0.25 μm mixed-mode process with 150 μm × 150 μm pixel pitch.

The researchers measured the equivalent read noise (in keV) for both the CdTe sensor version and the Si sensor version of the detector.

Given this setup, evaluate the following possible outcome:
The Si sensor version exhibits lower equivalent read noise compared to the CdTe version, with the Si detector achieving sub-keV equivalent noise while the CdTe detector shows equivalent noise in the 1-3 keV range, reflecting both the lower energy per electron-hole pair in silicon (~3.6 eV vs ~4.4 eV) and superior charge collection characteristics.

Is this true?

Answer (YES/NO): NO